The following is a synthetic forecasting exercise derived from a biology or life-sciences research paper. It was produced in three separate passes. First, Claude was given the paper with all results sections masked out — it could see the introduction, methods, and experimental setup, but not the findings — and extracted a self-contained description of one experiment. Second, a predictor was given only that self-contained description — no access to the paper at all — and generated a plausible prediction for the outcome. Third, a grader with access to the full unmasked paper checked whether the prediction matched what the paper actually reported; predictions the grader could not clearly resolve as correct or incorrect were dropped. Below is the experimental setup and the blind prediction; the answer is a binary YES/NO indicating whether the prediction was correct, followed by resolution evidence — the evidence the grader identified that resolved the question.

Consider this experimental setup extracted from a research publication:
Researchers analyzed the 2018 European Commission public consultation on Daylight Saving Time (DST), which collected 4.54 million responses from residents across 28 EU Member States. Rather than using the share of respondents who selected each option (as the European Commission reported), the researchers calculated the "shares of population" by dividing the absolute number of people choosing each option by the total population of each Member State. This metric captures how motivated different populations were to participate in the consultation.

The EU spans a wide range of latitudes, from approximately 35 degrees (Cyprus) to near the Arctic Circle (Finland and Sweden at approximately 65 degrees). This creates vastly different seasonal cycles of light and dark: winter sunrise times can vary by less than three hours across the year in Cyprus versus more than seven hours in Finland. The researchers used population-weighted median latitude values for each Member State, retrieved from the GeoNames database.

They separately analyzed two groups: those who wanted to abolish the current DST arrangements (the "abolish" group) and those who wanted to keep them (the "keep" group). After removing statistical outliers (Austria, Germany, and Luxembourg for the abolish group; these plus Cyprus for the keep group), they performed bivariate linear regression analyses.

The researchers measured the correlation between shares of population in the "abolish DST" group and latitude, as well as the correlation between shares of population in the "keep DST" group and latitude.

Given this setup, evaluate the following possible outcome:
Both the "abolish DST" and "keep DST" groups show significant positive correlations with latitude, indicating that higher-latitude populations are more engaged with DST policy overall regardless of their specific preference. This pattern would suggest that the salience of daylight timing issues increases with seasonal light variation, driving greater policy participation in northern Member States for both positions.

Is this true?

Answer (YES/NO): NO